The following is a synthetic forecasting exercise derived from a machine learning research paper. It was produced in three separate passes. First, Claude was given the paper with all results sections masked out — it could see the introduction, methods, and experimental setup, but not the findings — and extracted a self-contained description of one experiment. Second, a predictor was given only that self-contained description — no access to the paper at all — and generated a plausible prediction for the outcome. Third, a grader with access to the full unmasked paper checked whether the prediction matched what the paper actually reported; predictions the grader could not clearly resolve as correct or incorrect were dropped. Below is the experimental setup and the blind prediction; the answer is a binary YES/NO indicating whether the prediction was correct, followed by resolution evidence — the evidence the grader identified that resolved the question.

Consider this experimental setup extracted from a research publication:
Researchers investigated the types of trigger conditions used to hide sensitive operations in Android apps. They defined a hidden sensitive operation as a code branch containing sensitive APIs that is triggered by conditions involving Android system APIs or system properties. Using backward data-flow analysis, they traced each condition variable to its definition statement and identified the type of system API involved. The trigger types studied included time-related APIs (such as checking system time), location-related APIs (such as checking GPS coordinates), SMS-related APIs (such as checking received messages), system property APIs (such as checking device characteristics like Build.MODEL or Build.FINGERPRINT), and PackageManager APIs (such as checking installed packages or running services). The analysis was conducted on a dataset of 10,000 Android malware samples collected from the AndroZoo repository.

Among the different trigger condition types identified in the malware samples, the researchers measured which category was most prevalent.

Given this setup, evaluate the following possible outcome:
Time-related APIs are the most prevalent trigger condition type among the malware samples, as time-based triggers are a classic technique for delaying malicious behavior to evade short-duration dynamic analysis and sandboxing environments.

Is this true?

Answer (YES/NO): NO